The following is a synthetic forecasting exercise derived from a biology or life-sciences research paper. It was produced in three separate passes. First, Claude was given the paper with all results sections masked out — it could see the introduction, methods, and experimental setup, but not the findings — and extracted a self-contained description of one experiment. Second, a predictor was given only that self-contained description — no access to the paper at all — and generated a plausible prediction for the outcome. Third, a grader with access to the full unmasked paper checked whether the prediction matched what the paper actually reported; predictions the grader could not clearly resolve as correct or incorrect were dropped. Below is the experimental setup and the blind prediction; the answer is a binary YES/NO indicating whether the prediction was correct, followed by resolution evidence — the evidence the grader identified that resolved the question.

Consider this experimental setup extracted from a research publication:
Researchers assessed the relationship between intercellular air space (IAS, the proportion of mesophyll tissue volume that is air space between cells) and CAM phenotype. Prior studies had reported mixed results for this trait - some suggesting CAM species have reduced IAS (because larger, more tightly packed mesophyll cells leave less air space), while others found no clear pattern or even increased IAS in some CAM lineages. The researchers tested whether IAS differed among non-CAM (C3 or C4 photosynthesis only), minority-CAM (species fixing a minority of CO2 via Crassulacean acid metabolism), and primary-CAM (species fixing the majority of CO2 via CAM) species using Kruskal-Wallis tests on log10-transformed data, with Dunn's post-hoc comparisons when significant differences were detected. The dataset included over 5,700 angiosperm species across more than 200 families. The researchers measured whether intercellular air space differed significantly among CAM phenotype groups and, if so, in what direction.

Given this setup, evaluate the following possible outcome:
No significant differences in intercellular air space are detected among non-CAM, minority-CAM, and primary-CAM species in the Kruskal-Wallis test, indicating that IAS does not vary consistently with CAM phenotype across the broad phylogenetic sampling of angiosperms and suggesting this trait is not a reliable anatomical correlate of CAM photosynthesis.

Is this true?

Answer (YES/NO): NO